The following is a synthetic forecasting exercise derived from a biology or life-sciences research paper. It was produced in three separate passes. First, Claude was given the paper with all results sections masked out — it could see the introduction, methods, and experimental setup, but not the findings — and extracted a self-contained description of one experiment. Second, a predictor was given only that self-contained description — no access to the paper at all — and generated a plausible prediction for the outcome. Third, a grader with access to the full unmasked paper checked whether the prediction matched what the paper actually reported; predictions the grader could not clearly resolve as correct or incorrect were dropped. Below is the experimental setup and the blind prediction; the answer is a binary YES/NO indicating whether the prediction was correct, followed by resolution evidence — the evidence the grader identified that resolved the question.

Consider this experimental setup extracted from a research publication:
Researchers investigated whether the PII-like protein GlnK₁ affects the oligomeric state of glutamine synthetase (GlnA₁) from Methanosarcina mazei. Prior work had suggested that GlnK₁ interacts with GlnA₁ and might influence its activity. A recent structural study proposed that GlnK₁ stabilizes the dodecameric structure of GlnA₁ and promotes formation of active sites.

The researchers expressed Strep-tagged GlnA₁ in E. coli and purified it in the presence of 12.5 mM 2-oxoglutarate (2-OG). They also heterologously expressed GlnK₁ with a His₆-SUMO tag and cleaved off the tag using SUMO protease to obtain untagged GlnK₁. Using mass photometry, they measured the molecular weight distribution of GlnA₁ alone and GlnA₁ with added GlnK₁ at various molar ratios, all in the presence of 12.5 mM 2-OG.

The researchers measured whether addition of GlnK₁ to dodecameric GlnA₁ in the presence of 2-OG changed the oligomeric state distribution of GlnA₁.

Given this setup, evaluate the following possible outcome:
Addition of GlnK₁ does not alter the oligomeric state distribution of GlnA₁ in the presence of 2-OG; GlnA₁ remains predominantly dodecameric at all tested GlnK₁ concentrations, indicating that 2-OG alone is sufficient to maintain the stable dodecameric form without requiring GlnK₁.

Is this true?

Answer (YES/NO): YES